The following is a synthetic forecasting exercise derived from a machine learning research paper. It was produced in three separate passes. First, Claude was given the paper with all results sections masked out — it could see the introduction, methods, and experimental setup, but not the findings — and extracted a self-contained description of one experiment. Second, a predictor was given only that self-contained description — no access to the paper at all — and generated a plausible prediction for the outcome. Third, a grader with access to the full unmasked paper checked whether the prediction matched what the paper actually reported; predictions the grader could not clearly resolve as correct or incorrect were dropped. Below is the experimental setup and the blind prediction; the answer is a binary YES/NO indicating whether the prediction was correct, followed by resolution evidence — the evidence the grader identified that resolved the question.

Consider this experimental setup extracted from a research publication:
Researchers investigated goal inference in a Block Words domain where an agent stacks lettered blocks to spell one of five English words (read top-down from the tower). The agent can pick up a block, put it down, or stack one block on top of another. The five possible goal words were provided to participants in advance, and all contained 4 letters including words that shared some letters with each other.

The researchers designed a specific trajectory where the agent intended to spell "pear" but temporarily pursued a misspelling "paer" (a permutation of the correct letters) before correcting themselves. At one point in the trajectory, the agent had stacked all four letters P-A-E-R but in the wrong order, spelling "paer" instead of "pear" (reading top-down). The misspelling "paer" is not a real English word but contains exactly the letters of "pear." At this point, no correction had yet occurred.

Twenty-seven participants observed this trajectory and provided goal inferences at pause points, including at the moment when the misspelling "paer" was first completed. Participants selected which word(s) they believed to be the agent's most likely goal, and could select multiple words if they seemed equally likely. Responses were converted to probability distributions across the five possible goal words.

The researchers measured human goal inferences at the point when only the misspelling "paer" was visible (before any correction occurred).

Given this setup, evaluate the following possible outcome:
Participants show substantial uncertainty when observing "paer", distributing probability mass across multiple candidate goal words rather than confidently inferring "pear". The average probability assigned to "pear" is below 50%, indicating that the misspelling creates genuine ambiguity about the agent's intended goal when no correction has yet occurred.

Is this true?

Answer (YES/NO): NO